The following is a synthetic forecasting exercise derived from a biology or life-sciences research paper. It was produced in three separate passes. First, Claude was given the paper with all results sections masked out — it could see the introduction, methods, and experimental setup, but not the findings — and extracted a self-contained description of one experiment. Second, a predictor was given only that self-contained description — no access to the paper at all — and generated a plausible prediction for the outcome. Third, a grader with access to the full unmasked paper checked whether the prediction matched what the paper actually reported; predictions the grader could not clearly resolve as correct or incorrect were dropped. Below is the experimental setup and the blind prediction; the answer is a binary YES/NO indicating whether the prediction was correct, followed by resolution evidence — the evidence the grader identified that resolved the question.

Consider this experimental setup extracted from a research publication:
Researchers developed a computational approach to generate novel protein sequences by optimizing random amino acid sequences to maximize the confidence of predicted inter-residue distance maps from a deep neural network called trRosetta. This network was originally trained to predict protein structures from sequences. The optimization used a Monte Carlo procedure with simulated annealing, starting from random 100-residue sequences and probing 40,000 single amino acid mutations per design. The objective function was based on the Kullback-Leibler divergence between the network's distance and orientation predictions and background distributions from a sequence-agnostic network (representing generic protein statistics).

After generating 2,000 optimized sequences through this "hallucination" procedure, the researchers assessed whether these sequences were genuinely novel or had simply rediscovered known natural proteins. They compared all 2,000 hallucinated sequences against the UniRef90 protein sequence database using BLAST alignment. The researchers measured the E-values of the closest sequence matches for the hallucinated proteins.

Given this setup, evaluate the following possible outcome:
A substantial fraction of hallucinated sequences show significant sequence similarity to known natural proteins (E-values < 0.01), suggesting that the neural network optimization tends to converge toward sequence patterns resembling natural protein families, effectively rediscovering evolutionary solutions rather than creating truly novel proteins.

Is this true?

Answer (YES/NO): NO